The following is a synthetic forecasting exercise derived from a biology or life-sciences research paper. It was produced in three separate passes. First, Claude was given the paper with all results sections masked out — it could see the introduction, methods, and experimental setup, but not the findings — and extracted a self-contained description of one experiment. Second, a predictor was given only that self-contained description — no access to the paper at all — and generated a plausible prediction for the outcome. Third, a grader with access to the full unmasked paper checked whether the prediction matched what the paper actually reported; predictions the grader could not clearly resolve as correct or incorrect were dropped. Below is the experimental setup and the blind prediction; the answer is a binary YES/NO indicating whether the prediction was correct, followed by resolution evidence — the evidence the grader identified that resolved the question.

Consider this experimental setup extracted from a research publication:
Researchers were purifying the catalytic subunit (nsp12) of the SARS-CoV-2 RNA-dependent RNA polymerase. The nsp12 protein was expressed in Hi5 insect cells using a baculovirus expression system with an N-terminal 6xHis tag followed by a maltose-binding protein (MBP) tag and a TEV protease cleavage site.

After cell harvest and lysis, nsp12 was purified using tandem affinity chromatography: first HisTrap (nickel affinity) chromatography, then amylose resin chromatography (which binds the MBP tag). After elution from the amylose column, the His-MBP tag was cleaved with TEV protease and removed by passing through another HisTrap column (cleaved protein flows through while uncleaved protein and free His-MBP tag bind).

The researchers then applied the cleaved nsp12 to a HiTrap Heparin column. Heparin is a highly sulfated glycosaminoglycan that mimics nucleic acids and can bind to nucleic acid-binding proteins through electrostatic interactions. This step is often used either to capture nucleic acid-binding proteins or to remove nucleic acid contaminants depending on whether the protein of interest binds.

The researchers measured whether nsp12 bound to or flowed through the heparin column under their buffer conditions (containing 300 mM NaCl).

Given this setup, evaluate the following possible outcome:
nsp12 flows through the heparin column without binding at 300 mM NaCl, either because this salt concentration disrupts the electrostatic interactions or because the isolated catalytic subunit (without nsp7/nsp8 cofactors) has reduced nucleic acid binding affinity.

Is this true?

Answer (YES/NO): YES